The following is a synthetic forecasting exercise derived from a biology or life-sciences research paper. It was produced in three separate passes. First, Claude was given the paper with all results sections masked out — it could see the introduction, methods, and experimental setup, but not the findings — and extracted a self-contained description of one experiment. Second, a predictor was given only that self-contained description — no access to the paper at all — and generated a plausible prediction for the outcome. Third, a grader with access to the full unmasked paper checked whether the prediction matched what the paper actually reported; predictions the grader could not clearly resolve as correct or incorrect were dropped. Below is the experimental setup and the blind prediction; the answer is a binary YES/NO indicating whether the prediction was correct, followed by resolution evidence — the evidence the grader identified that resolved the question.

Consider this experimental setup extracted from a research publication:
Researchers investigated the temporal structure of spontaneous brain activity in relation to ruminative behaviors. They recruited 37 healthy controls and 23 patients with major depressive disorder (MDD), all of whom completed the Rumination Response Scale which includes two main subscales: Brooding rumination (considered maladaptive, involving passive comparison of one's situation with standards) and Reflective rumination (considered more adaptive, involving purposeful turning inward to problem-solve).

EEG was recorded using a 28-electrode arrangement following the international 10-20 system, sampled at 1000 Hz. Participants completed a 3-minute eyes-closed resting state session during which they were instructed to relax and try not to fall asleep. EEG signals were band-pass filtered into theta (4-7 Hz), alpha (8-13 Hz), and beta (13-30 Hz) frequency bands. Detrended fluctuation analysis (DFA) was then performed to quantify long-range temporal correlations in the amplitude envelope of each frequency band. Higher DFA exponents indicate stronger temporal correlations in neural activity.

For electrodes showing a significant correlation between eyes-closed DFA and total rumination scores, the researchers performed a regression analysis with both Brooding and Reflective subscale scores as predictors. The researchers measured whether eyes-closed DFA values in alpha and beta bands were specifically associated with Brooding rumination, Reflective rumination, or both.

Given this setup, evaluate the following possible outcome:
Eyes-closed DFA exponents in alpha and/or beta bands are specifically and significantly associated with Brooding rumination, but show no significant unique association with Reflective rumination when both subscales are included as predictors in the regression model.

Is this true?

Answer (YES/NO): YES